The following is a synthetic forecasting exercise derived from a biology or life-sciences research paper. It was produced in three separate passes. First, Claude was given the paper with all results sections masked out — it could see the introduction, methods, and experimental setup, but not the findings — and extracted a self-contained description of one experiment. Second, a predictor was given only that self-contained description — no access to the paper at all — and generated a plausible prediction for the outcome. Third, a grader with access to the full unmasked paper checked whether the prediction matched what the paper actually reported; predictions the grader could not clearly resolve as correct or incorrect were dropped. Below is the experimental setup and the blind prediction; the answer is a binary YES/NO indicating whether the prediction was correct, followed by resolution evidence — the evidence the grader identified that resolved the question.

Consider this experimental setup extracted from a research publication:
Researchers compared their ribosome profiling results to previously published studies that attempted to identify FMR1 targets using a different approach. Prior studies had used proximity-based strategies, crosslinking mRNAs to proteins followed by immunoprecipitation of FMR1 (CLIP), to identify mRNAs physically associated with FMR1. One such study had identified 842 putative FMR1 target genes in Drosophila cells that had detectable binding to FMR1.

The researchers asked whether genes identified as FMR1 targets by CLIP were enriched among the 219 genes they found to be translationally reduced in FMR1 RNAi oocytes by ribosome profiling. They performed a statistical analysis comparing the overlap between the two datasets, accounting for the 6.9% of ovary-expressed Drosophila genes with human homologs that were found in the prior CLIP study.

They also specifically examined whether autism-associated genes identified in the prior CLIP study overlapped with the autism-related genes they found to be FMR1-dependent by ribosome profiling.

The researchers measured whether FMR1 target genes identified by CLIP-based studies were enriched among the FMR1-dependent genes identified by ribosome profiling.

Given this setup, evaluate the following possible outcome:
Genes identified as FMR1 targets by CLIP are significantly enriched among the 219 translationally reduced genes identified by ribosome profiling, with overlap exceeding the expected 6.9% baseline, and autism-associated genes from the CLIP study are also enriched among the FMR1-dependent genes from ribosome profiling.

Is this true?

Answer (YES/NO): YES